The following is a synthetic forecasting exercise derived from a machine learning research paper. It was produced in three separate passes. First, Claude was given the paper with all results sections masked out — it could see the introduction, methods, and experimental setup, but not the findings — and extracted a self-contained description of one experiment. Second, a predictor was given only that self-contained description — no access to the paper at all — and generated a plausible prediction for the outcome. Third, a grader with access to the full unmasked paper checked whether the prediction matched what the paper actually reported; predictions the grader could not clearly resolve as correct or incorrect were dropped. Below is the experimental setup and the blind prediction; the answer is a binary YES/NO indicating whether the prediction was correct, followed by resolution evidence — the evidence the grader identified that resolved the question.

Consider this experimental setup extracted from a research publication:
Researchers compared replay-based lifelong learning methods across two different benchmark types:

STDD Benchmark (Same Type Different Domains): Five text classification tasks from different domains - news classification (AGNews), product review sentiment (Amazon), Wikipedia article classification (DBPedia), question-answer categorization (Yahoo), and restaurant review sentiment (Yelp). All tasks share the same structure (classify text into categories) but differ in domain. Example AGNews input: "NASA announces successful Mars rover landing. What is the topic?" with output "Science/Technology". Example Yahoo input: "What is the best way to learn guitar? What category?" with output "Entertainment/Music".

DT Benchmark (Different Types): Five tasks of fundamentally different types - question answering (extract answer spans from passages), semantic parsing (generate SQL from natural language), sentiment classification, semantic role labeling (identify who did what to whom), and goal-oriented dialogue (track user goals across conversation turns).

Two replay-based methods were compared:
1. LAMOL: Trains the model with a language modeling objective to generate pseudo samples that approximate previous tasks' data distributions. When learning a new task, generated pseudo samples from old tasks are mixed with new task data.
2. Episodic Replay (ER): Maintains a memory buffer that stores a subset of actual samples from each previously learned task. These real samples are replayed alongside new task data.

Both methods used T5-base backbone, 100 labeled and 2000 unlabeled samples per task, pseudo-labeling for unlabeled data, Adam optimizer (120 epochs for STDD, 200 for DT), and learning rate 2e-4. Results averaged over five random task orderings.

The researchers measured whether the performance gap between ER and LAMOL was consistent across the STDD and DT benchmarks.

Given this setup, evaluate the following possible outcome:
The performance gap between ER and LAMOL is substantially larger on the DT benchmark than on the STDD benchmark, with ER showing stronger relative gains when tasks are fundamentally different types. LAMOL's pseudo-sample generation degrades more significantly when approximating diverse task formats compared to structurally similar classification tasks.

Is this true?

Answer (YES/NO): NO